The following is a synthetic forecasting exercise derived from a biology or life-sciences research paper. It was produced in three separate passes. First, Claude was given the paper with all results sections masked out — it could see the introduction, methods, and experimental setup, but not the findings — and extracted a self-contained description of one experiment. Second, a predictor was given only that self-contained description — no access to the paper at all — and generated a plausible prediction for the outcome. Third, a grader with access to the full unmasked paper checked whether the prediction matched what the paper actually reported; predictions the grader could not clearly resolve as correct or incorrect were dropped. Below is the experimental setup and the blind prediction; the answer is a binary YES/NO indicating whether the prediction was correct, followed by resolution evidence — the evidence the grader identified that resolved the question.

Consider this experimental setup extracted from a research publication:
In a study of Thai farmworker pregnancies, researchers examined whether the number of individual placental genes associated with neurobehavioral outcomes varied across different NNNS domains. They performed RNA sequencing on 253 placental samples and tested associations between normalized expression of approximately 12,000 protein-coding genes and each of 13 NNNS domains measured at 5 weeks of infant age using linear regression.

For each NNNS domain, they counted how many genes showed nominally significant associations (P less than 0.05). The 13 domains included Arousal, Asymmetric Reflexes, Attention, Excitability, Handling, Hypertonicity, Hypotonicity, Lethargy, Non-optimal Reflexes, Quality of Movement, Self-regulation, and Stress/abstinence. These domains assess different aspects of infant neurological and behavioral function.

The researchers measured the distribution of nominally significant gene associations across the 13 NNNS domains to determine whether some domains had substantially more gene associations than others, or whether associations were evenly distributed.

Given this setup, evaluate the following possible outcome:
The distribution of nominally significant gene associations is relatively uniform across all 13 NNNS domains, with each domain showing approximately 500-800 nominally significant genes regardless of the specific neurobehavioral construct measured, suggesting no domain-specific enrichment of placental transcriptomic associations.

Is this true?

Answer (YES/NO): NO